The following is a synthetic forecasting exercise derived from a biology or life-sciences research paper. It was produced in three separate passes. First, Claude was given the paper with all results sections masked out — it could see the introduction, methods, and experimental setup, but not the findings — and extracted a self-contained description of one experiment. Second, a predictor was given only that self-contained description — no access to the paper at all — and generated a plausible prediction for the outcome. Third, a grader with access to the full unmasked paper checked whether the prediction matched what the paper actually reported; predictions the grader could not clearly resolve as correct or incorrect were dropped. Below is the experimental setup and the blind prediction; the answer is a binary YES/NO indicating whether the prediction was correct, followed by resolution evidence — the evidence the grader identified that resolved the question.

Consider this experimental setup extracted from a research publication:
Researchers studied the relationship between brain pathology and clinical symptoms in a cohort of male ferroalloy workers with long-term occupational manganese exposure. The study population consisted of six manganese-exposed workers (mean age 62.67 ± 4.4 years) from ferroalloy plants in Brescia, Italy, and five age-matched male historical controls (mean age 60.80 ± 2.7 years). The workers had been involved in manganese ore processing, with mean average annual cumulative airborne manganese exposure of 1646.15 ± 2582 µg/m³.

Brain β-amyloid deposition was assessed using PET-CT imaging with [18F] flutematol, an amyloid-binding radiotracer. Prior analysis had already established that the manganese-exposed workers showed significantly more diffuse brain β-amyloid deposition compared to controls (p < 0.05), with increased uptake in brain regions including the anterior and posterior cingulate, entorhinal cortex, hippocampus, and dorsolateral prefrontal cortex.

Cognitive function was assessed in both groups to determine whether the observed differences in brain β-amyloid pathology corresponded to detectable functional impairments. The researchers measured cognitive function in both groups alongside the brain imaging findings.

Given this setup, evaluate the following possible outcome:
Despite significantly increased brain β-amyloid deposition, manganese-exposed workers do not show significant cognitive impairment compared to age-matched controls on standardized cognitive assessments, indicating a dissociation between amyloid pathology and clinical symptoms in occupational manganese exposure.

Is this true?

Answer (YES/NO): YES